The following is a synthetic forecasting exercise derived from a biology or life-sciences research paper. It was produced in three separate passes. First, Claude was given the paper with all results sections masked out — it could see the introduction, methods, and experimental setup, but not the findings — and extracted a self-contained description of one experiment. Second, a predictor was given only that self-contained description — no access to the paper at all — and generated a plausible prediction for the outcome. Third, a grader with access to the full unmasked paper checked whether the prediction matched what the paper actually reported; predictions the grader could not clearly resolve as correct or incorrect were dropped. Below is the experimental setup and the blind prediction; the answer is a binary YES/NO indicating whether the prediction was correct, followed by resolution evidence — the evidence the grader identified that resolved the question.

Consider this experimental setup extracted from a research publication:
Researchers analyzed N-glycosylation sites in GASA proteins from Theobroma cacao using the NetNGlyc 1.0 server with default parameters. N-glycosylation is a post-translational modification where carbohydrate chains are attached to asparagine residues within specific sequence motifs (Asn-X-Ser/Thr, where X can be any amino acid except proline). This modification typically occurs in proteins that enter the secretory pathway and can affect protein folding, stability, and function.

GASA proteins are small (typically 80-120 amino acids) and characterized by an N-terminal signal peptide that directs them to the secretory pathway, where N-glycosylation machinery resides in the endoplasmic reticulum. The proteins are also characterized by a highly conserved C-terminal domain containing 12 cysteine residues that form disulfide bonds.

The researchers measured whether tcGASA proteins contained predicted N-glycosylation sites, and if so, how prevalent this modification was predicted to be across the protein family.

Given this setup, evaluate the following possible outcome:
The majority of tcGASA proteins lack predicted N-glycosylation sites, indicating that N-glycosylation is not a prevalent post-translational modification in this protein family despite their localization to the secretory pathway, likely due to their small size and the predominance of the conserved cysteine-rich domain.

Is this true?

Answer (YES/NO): YES